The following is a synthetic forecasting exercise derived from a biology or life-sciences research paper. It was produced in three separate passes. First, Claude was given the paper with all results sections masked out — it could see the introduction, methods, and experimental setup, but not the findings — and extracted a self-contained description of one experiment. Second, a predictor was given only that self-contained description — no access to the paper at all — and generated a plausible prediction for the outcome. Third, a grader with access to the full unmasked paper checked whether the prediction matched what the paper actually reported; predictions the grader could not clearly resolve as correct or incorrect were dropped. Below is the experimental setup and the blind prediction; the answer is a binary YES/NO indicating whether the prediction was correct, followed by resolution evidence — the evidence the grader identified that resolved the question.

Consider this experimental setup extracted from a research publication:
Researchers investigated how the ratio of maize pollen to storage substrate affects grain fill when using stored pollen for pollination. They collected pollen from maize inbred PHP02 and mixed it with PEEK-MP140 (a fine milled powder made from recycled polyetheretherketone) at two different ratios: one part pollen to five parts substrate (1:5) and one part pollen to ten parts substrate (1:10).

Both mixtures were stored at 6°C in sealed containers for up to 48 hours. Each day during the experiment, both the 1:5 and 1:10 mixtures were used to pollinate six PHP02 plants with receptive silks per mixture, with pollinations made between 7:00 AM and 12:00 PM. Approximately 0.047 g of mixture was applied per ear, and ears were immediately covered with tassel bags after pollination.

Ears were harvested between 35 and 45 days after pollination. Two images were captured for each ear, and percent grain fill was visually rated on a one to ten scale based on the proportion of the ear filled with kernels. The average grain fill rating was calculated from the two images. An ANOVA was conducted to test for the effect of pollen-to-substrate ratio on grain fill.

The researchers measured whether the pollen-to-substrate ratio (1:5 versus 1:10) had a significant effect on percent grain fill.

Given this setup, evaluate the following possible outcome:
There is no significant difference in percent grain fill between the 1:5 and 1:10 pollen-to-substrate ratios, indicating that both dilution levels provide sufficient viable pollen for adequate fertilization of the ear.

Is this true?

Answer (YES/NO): NO